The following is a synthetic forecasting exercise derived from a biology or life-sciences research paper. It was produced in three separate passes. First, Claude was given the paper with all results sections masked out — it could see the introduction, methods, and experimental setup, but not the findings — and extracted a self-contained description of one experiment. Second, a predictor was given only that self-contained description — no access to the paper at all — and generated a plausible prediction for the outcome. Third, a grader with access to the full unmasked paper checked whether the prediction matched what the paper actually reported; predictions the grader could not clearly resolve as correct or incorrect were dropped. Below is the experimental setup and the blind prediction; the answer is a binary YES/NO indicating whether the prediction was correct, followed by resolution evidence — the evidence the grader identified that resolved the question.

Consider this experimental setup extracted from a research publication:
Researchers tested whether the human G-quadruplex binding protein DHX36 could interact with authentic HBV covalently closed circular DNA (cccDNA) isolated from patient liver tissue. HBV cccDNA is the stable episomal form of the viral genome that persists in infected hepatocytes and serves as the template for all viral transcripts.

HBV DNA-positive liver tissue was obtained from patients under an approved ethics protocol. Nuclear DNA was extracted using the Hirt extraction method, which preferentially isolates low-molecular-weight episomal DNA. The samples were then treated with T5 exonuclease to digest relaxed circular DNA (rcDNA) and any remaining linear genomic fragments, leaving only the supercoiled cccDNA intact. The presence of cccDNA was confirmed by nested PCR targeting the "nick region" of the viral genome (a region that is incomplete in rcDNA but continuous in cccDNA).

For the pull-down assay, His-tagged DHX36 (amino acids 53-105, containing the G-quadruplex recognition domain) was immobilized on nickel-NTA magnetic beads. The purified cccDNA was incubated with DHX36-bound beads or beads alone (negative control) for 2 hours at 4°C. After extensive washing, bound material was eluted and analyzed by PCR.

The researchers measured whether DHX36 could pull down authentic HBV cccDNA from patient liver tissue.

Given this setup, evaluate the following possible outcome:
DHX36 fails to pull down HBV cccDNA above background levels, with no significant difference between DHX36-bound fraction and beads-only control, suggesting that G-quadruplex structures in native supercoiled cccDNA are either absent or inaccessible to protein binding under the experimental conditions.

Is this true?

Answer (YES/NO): NO